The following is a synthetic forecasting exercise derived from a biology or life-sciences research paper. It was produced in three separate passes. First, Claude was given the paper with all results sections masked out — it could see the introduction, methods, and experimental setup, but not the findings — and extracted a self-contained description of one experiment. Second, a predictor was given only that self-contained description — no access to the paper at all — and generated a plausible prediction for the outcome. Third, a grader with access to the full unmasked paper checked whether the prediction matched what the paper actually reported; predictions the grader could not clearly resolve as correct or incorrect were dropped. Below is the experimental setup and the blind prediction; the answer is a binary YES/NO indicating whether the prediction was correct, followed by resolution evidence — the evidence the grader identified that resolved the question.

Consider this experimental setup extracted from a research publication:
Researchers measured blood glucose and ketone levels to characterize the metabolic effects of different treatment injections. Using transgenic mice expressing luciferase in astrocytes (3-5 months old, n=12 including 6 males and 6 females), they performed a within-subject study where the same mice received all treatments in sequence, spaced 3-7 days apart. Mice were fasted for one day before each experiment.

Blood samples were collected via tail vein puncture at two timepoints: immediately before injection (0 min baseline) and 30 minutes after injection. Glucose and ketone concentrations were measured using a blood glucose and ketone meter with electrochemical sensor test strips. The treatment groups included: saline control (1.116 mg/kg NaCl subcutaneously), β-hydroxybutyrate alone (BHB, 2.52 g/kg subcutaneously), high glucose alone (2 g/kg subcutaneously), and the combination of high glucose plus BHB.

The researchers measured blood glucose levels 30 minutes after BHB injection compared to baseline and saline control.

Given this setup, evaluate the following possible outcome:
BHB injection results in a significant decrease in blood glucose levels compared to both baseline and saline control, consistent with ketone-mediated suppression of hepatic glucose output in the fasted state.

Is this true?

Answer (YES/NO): NO